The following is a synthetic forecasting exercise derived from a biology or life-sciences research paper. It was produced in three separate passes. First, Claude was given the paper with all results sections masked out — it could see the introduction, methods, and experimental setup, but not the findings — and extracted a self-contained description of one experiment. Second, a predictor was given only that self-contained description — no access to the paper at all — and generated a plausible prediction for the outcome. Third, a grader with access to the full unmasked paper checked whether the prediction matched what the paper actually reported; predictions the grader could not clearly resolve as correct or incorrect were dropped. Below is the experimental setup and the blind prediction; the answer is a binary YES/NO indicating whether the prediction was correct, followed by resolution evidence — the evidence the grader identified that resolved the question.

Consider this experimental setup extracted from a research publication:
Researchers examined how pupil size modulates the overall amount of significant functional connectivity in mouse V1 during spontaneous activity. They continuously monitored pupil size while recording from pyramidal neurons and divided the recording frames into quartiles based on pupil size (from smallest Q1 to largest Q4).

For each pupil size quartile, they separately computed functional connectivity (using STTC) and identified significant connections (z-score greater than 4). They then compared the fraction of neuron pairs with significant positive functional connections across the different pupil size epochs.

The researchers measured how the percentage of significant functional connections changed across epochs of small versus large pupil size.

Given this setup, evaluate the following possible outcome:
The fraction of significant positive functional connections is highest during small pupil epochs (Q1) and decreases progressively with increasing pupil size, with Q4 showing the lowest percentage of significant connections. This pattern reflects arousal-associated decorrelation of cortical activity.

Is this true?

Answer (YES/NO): YES